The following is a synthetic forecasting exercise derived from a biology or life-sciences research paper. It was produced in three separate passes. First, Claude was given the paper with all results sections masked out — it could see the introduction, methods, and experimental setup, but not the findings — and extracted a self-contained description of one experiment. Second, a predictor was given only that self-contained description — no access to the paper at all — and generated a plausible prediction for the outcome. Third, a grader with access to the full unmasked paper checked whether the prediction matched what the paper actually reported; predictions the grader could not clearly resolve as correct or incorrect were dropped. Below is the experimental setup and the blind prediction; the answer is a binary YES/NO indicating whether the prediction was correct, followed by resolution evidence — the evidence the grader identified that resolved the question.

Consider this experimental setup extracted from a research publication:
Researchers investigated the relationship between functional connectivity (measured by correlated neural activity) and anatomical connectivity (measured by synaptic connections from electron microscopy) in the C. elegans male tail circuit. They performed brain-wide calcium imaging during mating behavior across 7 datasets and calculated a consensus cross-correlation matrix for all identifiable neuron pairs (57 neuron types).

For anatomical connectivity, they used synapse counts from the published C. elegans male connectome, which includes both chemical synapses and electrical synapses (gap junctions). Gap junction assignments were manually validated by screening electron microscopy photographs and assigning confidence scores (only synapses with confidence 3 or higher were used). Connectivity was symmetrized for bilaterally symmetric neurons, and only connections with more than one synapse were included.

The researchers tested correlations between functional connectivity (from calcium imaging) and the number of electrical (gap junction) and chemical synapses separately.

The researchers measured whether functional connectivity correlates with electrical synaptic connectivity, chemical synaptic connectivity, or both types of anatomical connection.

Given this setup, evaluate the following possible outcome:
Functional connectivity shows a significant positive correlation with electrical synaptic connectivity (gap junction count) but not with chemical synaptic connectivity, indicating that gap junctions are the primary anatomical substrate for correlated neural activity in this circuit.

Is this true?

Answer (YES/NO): NO